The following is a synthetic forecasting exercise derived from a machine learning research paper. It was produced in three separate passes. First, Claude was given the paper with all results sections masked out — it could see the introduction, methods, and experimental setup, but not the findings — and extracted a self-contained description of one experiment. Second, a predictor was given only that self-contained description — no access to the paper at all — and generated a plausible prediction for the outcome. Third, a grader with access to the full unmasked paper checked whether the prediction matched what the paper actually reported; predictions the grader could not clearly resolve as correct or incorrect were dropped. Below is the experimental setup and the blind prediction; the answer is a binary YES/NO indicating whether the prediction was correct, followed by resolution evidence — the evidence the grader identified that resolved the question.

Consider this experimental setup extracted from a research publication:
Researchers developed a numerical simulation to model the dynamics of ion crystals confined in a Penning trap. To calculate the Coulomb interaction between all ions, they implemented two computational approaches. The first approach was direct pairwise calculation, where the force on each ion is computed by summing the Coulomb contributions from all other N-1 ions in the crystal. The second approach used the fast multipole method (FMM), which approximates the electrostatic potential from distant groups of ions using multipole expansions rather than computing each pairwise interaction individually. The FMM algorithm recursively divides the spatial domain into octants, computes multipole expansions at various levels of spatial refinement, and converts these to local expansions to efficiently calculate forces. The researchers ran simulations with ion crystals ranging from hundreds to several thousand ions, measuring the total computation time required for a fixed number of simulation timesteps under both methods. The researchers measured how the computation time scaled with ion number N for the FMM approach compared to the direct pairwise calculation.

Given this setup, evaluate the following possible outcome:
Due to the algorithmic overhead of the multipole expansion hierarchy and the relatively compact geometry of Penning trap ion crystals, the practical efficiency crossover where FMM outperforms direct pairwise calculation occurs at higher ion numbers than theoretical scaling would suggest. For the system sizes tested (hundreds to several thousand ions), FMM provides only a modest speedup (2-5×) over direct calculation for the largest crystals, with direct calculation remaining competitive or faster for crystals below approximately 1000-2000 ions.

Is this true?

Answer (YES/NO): NO